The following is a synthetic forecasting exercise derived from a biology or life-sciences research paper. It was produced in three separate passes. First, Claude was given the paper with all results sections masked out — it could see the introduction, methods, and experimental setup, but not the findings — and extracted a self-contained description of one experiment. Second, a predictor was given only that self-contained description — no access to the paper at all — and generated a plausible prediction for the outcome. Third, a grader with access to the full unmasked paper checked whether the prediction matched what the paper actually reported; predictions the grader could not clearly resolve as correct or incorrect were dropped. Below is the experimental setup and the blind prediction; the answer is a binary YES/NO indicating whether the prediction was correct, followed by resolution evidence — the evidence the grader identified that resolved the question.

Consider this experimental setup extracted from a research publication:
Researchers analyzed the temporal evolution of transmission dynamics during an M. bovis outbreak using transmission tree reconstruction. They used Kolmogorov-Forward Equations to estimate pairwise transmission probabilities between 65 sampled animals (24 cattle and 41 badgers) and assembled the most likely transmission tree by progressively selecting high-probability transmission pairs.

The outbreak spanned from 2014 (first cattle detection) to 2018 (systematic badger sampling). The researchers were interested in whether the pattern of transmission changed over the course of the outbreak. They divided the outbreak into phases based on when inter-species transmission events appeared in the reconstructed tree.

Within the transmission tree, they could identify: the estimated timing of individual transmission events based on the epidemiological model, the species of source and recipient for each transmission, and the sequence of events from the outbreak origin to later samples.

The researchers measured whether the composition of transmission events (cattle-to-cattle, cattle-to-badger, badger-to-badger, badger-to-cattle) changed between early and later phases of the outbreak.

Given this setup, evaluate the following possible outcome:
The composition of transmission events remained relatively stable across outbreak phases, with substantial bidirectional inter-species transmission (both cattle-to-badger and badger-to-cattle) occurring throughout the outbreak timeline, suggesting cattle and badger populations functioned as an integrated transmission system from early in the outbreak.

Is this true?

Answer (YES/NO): NO